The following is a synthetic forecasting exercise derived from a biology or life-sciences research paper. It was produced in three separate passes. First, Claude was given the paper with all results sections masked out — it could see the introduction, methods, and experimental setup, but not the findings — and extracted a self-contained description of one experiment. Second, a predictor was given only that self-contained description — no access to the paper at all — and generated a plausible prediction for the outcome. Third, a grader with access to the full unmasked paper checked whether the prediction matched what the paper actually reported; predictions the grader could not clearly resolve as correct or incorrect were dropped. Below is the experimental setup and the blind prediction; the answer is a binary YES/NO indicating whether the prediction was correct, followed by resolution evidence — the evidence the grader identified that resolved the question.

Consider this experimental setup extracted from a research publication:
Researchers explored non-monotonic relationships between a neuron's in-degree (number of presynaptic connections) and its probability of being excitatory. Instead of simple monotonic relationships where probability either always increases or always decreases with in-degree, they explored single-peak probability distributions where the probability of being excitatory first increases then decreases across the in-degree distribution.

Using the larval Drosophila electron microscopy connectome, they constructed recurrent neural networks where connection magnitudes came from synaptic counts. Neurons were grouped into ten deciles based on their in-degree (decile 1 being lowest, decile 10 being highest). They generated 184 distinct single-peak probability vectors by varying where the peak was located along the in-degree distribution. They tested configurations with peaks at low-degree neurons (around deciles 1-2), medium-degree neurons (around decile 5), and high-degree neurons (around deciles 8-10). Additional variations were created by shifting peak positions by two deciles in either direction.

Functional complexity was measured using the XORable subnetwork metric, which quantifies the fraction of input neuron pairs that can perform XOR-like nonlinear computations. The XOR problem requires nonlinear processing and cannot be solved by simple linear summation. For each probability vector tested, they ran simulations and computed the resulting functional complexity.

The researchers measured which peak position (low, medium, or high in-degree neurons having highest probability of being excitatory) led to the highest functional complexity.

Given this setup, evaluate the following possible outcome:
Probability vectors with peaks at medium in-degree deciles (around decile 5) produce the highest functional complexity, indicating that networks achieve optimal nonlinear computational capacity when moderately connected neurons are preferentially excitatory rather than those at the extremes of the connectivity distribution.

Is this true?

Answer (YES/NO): NO